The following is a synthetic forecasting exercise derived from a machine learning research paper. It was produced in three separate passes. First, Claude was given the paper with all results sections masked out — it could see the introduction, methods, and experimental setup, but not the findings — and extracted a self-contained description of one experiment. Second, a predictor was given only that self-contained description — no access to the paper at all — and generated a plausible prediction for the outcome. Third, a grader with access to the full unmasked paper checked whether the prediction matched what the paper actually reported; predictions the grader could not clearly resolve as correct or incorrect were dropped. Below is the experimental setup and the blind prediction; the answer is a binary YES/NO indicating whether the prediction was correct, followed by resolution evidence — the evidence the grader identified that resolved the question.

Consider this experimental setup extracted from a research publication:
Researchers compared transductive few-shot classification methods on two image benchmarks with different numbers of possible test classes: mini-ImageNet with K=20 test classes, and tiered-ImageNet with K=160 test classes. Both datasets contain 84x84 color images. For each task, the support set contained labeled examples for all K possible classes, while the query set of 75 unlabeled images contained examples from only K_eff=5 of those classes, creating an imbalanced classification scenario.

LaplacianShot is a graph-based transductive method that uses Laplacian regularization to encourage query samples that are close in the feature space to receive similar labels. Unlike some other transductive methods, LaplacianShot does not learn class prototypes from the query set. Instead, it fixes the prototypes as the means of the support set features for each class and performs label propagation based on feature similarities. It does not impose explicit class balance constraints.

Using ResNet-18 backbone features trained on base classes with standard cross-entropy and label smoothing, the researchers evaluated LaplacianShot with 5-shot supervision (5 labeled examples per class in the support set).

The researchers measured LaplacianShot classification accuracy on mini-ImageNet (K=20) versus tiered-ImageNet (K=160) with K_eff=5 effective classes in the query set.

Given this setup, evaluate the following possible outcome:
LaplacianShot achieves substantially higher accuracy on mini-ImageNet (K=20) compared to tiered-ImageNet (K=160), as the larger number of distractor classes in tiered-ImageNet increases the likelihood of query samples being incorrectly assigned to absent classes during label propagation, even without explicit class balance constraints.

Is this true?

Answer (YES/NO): YES